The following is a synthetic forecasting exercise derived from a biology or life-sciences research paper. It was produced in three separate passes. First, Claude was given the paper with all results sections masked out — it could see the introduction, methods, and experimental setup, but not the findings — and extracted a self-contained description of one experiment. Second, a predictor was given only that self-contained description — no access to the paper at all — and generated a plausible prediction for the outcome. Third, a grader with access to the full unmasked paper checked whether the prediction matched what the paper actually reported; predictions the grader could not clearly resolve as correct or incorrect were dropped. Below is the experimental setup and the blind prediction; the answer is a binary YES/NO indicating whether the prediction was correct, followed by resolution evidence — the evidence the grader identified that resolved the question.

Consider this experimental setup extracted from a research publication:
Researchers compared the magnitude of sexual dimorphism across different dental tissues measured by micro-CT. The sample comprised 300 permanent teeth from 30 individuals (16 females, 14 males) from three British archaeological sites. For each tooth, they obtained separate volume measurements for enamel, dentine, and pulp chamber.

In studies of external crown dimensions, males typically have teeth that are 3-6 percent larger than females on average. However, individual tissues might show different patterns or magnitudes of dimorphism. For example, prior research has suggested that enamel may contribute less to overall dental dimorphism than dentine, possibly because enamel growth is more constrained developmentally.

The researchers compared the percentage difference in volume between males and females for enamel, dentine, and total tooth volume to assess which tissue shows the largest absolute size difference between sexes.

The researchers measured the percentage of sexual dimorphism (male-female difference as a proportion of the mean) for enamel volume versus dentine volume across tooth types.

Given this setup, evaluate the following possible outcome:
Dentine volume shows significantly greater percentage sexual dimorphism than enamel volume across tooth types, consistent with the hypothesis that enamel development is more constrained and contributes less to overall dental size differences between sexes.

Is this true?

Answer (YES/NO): NO